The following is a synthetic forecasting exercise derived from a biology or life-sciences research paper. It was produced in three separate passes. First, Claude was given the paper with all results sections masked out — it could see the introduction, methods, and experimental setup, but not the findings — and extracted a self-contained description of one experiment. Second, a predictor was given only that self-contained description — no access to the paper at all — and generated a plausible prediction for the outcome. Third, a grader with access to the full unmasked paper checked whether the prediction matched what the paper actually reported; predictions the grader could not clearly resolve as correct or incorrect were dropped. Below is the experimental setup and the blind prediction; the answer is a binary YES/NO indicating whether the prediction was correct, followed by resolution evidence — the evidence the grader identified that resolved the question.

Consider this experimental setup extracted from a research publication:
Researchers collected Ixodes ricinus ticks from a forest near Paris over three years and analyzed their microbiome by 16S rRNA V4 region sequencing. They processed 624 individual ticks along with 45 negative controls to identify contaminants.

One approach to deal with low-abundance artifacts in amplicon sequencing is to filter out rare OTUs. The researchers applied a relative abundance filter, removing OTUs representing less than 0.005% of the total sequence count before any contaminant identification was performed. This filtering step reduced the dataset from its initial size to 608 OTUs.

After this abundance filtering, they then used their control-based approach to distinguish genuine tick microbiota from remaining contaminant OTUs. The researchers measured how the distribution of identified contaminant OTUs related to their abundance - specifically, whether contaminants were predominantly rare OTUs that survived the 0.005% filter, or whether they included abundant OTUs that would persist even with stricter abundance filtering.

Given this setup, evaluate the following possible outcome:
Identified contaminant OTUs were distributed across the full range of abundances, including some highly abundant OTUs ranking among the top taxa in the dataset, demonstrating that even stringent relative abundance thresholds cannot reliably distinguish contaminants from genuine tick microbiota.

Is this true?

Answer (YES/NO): YES